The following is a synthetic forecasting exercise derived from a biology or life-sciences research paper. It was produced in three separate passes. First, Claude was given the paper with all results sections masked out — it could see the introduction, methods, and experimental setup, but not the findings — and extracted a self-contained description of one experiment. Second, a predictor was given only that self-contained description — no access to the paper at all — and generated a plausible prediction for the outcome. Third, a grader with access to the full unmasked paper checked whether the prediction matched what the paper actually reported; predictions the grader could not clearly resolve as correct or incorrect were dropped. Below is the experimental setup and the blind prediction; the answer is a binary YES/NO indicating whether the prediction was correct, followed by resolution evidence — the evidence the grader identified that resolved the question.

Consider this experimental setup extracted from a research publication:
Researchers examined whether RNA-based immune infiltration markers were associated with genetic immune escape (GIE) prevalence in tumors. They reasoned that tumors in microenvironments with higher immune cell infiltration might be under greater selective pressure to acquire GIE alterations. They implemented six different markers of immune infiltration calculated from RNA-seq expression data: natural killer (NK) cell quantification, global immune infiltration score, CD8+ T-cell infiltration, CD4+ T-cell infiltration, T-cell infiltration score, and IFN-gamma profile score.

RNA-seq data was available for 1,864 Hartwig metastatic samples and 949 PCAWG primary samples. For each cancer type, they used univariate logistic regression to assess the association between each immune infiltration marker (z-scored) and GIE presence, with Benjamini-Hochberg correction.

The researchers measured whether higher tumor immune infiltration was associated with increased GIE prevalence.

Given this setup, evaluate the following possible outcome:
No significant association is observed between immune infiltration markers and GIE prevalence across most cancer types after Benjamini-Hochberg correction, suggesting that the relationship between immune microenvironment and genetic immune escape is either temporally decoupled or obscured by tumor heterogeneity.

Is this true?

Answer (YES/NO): NO